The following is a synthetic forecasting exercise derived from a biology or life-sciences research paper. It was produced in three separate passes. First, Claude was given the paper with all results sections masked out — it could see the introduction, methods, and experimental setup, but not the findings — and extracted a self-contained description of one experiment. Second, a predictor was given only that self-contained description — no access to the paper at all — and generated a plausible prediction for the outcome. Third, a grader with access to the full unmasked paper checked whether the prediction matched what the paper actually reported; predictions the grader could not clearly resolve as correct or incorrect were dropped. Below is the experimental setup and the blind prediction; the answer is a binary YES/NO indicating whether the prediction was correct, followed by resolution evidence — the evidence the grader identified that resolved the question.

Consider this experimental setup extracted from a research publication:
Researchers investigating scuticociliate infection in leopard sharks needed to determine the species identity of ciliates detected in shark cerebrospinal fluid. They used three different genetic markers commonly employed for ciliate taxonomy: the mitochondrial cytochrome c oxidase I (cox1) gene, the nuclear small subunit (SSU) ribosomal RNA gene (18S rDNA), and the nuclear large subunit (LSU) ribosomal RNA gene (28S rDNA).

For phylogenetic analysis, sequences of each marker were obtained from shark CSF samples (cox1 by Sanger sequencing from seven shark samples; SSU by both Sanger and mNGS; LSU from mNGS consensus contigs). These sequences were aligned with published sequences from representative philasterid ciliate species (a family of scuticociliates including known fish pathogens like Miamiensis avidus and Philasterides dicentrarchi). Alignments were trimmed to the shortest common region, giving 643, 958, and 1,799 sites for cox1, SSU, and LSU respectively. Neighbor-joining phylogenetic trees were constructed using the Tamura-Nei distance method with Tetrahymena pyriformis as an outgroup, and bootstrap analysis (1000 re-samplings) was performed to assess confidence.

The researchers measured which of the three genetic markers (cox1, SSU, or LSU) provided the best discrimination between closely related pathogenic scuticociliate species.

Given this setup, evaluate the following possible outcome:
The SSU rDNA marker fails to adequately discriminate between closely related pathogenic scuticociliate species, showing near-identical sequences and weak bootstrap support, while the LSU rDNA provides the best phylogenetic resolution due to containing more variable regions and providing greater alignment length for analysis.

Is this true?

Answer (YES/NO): NO